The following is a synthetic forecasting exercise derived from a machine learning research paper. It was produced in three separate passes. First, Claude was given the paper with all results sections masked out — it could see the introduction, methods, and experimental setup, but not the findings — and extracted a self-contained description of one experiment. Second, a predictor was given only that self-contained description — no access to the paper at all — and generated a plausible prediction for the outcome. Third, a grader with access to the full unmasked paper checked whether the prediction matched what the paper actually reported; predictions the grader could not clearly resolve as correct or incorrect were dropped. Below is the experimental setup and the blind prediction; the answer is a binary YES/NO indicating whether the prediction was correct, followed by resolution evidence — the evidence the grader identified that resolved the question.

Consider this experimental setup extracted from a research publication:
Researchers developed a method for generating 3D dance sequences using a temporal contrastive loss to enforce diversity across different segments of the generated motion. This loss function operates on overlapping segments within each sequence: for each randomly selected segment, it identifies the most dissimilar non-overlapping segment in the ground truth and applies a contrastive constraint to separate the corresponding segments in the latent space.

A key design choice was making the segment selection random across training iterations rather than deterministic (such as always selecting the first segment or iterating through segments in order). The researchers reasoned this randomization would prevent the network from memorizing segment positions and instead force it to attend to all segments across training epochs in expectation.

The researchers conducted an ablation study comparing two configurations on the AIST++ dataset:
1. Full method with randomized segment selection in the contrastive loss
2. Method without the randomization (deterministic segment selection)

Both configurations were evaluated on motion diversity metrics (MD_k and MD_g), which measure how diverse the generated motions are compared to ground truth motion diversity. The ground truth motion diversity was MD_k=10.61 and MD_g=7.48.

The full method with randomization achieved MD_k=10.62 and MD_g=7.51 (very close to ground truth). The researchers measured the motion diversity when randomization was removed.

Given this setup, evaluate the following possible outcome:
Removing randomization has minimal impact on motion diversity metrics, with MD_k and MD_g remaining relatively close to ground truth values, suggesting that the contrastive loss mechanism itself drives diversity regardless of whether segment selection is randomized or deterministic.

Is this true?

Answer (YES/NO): NO